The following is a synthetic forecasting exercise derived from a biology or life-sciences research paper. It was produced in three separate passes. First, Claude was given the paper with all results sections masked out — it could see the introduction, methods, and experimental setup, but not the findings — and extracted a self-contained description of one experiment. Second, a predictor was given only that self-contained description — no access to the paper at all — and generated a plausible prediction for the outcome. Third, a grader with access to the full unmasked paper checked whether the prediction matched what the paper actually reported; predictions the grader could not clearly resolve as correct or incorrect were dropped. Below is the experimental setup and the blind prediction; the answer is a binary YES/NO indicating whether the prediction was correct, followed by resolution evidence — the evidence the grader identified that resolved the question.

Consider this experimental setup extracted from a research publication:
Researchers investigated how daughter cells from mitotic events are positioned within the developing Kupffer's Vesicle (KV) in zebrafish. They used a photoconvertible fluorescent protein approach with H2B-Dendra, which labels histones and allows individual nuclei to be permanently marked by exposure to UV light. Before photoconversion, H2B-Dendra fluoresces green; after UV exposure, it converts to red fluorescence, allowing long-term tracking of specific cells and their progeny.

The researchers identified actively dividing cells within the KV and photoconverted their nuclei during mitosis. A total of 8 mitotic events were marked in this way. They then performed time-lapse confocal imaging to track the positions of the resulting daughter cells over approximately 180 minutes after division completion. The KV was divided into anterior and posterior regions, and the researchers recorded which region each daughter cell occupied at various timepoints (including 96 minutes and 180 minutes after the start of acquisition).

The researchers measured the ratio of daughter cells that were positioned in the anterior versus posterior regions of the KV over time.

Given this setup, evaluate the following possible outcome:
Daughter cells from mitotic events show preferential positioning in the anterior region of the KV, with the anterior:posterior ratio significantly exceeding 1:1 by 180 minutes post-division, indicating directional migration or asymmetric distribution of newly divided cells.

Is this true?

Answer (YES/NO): NO